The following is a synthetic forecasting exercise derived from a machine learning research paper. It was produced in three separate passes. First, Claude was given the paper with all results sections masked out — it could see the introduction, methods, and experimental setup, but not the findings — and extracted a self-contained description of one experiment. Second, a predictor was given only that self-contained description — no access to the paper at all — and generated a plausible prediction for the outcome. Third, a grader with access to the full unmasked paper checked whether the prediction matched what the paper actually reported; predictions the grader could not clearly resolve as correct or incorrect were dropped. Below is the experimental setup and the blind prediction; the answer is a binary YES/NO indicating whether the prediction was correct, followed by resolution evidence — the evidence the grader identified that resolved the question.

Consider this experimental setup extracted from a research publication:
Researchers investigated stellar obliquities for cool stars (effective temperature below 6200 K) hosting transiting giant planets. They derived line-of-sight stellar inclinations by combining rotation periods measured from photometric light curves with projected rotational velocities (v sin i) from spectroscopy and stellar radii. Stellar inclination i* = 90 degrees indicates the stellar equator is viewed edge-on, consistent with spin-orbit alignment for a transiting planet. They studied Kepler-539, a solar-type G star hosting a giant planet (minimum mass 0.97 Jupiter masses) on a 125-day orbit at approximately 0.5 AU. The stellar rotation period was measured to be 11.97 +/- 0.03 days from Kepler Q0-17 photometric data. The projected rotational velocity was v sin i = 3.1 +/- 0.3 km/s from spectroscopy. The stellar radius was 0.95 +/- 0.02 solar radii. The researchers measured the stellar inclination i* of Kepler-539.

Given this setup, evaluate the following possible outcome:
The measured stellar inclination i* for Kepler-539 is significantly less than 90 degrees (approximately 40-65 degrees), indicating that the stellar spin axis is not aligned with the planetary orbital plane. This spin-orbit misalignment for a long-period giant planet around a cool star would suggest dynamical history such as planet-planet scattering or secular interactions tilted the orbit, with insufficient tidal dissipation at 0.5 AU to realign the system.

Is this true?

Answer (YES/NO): YES